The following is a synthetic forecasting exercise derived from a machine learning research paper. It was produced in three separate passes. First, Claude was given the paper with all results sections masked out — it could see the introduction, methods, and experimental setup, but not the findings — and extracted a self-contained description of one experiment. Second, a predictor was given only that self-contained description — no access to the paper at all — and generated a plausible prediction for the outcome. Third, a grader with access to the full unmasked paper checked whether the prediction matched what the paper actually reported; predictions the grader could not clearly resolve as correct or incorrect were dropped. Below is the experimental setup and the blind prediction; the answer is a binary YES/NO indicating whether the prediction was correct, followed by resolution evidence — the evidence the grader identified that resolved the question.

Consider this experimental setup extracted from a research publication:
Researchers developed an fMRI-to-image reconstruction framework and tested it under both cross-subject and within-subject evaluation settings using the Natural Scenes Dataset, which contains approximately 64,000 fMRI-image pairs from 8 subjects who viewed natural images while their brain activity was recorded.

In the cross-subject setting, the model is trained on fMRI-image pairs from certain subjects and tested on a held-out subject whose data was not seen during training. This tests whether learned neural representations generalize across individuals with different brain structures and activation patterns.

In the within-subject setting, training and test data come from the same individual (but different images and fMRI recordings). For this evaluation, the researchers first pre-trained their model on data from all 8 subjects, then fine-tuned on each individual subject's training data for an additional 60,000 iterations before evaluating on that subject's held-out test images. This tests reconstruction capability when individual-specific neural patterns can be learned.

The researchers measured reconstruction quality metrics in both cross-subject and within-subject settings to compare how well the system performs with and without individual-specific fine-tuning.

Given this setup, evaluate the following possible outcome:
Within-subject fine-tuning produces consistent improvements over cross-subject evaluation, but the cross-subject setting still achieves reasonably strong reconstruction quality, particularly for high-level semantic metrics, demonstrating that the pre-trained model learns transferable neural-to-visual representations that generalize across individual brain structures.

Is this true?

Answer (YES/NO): YES